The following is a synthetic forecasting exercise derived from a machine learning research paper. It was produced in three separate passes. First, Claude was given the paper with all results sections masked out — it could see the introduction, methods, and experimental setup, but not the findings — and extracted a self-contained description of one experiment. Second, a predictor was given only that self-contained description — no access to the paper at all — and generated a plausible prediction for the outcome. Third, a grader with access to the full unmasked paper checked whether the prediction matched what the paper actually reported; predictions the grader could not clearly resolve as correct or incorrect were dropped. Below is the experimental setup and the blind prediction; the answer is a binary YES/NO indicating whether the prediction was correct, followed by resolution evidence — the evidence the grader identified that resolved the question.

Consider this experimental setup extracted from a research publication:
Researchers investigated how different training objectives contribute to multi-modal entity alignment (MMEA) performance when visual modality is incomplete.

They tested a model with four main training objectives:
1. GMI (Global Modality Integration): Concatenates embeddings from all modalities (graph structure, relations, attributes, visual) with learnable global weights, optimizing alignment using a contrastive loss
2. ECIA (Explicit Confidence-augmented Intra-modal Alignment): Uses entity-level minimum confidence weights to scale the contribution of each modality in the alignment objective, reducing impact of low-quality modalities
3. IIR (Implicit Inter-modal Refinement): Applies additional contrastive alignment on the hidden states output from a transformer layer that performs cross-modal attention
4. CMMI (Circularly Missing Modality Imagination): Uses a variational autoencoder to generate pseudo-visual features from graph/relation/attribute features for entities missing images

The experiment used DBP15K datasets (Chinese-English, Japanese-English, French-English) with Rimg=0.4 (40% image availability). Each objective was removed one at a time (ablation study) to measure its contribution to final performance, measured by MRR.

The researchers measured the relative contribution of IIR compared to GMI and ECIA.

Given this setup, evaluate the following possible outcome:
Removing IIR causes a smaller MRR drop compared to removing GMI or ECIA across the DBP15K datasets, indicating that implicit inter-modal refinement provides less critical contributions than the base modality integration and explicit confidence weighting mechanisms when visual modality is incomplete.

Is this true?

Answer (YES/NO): YES